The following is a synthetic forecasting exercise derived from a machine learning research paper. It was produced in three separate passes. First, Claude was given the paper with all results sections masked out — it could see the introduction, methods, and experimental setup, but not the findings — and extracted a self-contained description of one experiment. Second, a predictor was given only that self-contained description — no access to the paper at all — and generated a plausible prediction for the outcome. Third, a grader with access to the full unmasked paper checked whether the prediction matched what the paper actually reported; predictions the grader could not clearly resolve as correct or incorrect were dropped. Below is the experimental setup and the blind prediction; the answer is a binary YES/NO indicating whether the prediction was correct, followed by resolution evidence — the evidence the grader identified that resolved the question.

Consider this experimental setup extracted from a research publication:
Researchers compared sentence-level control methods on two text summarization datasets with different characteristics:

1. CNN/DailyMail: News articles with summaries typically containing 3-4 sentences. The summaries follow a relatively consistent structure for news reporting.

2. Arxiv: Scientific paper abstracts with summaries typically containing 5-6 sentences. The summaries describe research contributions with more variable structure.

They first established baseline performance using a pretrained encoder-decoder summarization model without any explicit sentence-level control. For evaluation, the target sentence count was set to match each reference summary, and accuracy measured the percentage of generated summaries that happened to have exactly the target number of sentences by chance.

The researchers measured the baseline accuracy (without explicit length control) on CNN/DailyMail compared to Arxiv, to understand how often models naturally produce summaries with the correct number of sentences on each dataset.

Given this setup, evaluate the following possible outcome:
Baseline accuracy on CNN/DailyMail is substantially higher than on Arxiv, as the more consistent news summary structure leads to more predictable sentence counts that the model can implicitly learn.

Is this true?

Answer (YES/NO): YES